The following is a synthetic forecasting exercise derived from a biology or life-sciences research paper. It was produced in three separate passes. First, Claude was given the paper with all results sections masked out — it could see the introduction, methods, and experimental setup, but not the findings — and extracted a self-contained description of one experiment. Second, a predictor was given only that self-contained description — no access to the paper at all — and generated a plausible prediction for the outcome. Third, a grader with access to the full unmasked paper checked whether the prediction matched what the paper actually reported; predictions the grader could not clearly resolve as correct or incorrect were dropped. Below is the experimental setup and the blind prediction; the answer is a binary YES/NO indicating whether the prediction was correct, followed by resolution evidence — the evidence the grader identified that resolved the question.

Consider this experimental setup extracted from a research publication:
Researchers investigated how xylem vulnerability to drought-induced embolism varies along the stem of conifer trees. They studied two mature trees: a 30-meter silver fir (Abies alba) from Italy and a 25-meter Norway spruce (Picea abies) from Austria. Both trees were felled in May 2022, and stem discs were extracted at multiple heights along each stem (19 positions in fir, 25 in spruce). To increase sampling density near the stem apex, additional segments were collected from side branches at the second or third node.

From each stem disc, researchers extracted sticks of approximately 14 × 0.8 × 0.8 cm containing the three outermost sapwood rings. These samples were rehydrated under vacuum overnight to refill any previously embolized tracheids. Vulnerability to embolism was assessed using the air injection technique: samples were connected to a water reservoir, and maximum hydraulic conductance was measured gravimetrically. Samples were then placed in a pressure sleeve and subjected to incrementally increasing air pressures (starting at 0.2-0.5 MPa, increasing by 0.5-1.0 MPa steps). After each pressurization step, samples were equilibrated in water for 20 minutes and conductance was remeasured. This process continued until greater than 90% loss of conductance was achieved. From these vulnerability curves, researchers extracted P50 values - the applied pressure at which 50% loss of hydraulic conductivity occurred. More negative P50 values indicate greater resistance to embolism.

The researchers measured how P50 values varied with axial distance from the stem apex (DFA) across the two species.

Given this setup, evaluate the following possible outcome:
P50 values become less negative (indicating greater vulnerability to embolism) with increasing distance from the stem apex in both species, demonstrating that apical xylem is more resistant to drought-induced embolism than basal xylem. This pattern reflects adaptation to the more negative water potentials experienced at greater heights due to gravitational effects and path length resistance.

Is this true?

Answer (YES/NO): YES